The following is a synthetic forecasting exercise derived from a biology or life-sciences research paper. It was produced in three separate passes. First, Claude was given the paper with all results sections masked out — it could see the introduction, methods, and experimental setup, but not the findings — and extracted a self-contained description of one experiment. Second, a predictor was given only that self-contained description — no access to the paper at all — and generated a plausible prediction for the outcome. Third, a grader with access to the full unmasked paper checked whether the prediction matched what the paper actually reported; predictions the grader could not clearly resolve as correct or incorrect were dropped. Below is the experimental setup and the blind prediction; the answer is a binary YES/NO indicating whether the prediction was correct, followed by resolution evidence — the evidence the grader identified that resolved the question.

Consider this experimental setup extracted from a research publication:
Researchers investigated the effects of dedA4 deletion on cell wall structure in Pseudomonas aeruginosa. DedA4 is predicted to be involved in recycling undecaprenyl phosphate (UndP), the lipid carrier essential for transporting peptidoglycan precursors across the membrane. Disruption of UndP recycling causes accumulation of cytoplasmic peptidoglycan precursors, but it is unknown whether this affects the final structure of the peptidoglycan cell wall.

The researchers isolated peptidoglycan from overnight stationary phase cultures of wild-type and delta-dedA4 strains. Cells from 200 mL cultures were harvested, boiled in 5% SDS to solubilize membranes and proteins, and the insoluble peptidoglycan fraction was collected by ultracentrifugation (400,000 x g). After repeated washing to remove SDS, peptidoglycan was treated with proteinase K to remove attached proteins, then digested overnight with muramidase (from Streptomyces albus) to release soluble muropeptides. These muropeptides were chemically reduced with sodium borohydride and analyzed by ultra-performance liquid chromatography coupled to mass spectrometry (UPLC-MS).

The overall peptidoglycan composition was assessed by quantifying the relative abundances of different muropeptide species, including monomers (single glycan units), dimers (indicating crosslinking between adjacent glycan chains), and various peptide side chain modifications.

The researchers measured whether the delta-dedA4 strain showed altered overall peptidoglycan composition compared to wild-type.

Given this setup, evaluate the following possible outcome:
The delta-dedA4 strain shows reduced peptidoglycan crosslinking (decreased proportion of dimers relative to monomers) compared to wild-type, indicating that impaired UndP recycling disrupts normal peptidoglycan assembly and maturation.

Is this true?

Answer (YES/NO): YES